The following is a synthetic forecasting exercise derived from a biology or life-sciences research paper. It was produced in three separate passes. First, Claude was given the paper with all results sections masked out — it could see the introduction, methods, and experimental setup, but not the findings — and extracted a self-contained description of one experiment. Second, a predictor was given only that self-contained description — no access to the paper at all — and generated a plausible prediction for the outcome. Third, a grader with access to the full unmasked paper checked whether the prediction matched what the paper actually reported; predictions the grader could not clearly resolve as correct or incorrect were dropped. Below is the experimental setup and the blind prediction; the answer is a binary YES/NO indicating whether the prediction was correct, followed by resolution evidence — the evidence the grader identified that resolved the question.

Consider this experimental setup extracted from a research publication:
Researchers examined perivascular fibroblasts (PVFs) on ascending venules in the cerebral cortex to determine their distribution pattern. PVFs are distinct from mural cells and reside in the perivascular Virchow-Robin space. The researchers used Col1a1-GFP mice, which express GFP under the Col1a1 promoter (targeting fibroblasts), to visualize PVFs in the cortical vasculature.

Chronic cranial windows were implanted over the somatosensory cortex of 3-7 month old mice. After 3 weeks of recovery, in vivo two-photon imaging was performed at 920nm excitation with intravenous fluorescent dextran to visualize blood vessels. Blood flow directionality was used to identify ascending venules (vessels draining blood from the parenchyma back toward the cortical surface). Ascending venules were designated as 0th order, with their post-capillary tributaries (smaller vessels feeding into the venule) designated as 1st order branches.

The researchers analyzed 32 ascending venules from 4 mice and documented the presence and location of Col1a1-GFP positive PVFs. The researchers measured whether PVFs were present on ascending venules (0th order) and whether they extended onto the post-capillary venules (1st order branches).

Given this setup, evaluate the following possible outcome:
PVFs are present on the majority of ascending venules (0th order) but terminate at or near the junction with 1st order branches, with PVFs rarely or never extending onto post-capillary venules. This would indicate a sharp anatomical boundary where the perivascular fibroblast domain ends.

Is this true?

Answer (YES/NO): NO